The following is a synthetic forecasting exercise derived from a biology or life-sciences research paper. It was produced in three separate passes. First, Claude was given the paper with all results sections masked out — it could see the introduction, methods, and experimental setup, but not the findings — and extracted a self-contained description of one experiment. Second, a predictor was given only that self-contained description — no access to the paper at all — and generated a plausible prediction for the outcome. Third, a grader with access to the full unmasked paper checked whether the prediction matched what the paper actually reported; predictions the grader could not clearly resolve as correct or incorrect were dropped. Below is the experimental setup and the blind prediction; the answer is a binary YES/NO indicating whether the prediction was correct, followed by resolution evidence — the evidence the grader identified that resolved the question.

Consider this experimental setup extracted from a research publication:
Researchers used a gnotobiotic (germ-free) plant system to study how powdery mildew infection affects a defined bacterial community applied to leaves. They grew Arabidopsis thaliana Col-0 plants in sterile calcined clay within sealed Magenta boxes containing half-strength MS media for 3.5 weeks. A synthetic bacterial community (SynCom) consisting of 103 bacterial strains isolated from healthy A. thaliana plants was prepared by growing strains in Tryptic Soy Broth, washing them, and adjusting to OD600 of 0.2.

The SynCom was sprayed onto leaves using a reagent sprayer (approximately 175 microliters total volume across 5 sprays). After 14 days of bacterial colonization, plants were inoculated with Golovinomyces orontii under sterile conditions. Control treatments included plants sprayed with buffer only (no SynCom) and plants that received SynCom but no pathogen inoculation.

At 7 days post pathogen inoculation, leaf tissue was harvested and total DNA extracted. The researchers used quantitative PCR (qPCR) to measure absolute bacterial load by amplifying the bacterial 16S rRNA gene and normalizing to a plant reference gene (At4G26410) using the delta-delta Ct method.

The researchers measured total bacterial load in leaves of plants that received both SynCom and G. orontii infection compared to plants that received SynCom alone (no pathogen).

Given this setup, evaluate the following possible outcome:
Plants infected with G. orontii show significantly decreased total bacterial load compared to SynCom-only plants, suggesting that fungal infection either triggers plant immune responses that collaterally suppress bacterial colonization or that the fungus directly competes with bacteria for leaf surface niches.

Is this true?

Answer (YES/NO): NO